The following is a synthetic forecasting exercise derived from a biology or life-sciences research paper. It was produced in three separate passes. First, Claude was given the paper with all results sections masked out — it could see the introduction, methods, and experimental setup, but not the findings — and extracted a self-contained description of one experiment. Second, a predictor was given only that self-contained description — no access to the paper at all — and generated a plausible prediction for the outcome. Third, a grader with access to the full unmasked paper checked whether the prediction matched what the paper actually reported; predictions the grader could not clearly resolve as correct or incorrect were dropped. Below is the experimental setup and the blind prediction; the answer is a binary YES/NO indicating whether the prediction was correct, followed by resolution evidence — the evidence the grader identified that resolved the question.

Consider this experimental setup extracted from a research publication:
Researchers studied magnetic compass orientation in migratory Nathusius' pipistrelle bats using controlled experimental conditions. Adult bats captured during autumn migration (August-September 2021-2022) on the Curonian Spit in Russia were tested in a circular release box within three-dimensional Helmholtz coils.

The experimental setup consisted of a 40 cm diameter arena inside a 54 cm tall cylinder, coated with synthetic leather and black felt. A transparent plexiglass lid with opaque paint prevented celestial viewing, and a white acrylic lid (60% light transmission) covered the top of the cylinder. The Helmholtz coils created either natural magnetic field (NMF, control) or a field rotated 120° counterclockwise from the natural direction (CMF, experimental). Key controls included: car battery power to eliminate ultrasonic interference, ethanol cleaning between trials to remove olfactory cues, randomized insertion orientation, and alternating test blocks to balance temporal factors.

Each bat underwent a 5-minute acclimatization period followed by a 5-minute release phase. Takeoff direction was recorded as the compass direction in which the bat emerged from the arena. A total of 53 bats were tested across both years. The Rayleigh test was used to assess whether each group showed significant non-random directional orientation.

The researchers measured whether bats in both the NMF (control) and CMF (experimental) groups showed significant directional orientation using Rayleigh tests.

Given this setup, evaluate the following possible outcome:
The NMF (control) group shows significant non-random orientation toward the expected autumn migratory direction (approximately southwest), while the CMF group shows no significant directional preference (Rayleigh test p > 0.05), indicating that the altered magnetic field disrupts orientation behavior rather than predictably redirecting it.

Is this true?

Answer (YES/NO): NO